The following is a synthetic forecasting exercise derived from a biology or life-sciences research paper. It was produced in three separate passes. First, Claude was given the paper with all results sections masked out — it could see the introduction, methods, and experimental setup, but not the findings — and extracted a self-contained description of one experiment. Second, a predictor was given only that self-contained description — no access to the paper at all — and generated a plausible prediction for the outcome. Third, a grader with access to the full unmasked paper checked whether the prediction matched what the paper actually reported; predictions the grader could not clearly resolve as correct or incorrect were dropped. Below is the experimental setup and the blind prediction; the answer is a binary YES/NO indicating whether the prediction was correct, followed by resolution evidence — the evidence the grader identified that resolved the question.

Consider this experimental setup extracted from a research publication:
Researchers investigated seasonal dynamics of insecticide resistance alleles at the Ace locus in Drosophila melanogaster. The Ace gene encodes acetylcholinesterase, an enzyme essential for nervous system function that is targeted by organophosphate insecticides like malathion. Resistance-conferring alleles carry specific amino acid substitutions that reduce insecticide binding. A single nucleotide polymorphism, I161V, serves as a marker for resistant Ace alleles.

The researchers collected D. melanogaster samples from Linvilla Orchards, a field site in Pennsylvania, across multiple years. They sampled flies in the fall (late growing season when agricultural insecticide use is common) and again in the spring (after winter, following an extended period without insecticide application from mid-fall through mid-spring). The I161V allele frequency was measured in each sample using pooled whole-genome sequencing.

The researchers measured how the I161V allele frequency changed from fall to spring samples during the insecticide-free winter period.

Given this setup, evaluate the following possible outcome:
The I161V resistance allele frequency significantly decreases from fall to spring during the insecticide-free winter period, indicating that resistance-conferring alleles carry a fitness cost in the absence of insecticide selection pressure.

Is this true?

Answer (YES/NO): YES